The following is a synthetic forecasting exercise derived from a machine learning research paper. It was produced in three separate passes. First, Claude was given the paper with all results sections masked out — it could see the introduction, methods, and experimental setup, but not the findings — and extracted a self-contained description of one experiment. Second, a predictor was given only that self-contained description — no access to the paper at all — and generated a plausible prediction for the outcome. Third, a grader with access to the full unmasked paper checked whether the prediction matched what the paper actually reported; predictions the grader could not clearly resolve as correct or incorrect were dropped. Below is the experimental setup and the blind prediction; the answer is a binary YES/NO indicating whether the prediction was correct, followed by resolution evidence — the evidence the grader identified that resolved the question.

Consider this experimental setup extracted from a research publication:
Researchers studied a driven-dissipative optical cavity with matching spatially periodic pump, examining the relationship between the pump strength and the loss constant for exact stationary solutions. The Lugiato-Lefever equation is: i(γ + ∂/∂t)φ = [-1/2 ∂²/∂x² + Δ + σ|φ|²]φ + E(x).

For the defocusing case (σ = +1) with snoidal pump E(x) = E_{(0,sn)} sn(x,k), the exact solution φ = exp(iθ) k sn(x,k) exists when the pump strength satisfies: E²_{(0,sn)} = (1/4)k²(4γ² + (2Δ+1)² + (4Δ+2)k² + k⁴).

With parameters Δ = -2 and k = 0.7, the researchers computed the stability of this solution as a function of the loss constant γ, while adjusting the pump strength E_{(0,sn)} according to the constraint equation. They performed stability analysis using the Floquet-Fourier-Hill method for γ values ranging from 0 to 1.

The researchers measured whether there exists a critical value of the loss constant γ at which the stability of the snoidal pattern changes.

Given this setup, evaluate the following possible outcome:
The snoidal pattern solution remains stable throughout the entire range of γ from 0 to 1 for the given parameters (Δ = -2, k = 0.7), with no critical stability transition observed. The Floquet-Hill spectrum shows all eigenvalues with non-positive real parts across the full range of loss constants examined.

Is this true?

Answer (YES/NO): NO